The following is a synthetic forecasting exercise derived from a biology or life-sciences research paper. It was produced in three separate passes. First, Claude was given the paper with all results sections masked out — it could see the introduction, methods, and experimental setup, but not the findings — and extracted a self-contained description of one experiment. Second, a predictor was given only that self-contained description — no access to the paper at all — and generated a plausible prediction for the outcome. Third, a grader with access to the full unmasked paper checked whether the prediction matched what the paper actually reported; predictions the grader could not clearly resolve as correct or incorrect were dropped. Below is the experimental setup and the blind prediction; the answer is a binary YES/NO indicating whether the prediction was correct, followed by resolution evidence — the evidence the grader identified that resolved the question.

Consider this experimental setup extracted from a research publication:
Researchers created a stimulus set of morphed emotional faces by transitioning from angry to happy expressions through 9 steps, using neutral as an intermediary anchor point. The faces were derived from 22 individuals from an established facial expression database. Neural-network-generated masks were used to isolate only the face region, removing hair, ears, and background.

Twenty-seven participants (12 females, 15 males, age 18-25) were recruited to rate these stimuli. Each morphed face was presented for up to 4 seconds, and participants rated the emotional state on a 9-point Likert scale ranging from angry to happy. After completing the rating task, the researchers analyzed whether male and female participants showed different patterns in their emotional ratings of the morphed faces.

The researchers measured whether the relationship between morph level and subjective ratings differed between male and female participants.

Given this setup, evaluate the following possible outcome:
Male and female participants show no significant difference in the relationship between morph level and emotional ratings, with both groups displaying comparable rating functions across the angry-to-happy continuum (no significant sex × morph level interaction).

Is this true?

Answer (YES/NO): YES